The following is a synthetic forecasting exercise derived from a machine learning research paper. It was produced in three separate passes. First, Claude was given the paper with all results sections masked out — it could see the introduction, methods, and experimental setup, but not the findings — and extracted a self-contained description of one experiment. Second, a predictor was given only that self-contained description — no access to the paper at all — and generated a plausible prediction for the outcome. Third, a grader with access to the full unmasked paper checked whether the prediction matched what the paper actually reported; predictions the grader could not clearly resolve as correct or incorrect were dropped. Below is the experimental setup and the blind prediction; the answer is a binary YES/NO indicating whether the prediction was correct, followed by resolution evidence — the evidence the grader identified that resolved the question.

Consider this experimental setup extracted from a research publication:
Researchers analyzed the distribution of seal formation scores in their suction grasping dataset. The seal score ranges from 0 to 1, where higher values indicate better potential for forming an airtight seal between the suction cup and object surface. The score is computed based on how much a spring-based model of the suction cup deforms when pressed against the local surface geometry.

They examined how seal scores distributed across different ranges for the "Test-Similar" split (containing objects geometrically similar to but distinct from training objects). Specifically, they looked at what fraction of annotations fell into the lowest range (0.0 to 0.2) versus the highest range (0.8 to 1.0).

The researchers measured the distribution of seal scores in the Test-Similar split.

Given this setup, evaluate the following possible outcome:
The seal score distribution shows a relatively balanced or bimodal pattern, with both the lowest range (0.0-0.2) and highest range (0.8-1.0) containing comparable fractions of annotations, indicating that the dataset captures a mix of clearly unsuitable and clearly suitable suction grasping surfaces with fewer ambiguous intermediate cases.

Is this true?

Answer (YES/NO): NO